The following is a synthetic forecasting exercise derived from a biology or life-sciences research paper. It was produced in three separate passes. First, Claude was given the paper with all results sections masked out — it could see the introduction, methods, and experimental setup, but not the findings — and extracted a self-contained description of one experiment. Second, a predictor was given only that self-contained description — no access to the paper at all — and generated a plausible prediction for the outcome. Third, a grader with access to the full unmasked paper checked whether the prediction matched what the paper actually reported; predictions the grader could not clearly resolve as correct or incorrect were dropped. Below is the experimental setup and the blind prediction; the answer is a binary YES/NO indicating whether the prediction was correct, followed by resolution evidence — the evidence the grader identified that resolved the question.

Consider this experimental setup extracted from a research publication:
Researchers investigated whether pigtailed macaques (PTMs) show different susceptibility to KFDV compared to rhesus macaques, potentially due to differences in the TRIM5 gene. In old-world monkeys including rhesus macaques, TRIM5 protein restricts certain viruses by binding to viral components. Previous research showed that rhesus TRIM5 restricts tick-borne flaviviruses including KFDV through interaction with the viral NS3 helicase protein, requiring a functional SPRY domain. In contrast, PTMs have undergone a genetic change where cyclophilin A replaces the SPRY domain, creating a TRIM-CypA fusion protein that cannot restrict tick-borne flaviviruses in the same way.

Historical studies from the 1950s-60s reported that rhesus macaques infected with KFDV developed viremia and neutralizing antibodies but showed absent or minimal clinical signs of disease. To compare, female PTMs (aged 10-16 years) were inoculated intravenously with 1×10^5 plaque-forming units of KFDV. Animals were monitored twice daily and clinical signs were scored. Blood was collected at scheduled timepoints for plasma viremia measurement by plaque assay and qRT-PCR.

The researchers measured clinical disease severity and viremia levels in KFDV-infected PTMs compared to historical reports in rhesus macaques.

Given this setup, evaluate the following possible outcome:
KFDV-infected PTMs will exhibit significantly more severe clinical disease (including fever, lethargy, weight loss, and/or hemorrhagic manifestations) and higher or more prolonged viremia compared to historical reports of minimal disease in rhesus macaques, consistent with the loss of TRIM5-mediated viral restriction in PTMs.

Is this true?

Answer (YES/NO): YES